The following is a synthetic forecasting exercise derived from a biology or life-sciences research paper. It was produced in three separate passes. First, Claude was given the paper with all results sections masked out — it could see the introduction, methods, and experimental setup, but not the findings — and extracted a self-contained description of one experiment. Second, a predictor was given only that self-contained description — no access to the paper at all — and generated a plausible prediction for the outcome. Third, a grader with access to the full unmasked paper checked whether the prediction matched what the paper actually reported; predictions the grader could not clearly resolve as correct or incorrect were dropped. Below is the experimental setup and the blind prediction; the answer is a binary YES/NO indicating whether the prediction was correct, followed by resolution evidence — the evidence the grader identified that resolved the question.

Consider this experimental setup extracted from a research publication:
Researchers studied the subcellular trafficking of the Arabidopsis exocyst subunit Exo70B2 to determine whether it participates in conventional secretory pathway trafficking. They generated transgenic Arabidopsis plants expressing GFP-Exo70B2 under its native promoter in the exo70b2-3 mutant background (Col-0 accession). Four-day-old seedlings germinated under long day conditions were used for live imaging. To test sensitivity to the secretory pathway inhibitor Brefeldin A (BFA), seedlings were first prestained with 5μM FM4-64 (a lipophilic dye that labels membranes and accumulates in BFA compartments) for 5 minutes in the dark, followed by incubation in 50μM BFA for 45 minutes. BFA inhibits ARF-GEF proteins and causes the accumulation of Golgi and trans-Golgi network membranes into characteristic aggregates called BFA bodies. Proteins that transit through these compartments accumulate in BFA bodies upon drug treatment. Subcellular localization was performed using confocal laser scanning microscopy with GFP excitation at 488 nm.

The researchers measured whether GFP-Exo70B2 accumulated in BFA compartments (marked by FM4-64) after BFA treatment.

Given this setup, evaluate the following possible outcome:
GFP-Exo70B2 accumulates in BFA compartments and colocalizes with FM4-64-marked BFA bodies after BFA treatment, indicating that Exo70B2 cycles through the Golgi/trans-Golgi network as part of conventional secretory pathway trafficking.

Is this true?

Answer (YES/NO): YES